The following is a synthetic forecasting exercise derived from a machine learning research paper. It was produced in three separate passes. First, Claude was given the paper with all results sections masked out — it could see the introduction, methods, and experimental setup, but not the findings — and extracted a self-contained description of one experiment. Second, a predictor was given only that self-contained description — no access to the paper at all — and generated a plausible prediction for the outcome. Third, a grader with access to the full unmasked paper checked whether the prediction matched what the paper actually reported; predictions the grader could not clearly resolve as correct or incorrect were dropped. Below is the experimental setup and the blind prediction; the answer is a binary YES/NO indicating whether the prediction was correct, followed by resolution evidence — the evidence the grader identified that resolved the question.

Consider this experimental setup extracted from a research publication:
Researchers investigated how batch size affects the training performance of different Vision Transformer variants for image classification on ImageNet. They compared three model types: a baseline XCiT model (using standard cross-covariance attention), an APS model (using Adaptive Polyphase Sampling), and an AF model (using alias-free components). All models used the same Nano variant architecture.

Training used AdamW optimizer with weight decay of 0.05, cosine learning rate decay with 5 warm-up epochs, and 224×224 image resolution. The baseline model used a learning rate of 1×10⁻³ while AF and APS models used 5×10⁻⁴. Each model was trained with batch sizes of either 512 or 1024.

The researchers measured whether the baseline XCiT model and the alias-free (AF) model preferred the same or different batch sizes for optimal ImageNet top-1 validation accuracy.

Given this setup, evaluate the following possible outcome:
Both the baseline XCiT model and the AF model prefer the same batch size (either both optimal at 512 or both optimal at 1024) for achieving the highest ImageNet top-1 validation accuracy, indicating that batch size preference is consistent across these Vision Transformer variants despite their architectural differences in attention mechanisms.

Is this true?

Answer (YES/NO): NO